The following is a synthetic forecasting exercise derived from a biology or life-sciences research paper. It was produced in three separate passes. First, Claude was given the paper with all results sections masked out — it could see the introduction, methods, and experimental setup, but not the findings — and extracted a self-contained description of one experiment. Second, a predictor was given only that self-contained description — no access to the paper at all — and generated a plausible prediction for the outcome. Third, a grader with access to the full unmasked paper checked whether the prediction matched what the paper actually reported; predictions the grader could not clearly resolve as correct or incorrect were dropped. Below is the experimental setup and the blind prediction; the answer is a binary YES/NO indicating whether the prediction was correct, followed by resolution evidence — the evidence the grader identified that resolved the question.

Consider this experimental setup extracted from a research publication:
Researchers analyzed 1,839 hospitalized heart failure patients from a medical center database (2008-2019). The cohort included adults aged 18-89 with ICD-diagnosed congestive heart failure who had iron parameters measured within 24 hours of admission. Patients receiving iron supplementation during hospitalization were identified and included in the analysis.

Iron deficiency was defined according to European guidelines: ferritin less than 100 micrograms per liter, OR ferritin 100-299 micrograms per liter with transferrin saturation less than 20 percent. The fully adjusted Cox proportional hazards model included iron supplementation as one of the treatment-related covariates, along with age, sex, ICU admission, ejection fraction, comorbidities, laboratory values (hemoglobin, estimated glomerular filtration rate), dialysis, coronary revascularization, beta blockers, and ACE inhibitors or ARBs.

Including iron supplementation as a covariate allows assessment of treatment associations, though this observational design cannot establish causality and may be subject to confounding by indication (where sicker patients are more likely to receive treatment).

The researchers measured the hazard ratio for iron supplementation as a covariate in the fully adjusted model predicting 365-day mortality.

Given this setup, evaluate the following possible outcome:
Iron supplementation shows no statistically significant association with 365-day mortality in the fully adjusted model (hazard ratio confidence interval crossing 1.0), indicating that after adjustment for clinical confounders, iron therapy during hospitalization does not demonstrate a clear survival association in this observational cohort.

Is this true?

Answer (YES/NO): NO